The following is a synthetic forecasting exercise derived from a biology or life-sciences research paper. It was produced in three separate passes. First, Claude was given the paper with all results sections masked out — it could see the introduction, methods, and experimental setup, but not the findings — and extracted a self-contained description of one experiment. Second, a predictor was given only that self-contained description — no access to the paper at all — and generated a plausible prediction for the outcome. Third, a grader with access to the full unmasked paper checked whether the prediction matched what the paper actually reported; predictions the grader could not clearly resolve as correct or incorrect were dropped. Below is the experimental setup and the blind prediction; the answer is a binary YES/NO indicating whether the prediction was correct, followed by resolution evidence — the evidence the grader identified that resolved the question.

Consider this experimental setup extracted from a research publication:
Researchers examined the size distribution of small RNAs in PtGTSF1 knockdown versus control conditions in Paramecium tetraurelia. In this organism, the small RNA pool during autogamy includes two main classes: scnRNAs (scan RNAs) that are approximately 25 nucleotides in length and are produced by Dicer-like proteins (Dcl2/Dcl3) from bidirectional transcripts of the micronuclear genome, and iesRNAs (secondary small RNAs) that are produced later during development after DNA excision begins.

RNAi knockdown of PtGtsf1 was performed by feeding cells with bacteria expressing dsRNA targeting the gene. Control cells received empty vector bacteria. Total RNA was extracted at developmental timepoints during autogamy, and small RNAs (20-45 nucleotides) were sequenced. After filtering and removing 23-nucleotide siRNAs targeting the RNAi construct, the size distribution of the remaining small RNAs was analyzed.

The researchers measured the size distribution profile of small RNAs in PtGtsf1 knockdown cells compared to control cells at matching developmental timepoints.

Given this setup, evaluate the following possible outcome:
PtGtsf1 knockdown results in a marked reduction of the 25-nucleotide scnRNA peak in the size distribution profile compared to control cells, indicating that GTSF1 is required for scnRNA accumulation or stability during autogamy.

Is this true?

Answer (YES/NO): NO